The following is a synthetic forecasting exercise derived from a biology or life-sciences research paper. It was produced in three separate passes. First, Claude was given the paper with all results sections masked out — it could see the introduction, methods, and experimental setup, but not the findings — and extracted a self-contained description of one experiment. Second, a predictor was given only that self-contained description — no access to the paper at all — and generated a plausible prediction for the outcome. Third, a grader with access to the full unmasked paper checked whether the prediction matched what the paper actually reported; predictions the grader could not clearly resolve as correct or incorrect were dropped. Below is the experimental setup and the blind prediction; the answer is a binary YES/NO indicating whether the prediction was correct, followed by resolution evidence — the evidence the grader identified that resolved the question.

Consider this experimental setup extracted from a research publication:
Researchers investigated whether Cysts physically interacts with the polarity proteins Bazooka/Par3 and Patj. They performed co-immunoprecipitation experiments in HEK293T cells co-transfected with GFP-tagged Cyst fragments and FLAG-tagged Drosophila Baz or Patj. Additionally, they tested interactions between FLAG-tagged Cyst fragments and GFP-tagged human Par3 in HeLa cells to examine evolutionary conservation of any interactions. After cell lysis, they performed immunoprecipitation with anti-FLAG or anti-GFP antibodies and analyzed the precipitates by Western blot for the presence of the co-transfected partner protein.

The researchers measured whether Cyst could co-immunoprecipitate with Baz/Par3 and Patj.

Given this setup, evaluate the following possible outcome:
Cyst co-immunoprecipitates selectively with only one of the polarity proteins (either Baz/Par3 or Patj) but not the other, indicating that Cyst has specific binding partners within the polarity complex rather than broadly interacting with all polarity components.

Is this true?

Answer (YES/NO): NO